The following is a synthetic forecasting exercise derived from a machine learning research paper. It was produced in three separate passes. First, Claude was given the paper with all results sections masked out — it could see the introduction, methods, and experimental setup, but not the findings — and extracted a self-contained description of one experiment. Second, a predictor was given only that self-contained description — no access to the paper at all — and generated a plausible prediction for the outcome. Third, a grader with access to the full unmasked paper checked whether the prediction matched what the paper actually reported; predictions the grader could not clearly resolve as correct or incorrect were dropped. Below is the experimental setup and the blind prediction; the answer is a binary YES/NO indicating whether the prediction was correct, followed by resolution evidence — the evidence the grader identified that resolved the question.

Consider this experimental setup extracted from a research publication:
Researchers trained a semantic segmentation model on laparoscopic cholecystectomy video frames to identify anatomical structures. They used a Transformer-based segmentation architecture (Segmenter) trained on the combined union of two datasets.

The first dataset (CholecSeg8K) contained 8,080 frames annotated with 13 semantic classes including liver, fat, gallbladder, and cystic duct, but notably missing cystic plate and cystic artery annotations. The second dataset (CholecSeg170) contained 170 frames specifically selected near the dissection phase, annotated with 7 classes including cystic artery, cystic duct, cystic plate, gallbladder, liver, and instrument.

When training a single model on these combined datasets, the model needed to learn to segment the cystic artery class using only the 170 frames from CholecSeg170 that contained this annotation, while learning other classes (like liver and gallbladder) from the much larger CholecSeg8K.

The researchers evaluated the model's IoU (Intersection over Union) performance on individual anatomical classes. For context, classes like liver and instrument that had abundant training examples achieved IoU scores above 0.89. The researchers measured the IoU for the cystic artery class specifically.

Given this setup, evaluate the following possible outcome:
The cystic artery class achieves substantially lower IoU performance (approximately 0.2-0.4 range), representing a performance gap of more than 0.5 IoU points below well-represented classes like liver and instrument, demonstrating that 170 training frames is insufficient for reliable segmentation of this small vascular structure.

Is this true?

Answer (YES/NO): NO